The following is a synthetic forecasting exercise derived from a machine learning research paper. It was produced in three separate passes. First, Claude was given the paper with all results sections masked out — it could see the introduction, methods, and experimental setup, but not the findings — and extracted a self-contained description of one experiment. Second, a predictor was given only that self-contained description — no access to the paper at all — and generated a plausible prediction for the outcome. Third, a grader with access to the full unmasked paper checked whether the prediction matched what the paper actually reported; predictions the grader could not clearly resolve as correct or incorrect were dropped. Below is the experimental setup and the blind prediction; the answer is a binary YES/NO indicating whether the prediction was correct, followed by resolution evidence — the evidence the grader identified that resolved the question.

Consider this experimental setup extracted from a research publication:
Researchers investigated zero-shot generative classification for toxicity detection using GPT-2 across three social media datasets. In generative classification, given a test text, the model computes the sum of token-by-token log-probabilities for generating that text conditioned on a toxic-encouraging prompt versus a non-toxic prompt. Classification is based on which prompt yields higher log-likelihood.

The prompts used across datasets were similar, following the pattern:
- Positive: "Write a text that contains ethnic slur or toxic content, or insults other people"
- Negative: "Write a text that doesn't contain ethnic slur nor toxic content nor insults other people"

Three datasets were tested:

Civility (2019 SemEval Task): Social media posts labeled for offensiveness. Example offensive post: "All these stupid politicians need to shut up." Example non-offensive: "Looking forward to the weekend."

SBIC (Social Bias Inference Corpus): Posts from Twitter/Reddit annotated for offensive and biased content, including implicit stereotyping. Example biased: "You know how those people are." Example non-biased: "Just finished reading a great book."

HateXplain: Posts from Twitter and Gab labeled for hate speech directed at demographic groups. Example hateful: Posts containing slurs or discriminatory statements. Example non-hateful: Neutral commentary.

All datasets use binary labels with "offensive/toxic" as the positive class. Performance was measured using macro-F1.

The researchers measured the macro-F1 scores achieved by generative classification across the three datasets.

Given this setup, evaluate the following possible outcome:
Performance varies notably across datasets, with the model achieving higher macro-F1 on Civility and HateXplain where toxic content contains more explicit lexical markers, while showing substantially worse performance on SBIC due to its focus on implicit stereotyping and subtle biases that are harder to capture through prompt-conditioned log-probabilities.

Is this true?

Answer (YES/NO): NO